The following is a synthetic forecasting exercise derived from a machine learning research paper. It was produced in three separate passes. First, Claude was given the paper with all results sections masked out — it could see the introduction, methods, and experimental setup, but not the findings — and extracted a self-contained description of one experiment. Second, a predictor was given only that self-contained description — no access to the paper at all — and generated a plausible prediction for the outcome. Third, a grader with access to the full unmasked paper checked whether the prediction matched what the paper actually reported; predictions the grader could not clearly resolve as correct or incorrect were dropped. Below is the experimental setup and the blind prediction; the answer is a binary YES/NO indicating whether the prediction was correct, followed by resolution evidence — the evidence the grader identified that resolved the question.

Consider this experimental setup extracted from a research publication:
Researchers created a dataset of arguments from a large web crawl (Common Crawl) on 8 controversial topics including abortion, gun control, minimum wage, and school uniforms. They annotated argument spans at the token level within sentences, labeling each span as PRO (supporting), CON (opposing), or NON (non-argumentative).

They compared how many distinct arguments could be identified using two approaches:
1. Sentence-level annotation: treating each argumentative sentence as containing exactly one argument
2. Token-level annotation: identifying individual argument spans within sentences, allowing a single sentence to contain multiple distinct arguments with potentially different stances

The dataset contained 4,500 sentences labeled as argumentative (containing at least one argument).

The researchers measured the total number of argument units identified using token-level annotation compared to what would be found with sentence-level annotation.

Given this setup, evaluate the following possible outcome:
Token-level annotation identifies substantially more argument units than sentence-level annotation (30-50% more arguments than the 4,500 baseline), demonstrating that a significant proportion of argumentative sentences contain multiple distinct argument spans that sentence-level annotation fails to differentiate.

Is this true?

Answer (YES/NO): NO